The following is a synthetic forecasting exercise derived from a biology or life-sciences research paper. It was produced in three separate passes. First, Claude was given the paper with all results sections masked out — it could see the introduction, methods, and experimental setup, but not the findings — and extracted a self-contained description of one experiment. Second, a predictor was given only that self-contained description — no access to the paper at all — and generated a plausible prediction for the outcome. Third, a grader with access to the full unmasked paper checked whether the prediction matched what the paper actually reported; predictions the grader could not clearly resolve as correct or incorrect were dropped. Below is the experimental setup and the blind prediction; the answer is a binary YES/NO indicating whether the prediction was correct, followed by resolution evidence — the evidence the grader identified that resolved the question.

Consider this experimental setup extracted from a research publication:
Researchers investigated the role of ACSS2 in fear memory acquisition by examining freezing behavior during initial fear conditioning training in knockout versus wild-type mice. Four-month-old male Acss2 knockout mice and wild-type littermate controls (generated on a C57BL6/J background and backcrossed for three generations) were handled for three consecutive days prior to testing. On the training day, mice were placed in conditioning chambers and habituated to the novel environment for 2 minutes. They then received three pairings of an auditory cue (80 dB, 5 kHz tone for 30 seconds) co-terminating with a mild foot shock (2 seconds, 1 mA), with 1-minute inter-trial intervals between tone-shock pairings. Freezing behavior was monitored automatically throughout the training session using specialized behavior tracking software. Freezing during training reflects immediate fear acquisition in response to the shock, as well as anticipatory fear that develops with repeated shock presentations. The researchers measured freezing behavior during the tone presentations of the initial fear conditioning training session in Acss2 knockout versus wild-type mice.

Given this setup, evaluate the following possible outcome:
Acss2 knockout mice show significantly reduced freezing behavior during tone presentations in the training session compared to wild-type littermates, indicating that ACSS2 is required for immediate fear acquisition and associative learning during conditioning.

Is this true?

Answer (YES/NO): NO